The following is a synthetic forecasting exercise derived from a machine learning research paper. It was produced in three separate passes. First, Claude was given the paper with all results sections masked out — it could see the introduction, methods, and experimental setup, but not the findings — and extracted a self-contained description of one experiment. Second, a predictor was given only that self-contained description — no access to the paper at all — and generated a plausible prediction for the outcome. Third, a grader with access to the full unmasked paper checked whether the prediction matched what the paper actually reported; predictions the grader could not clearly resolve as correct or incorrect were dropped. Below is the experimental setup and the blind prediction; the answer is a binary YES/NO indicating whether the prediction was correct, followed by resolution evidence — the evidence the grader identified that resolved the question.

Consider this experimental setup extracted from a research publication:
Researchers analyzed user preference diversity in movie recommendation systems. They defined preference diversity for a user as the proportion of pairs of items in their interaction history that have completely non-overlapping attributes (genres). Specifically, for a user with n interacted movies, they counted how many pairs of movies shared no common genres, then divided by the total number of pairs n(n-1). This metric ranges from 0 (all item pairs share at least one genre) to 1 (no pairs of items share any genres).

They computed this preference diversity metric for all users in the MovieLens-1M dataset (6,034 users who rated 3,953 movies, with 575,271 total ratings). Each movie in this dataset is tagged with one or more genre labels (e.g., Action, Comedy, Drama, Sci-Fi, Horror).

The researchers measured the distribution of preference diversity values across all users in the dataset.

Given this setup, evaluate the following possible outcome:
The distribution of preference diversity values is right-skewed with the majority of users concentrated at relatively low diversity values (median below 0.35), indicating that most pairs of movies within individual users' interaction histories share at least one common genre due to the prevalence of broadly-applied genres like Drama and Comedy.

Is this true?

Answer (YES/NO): NO